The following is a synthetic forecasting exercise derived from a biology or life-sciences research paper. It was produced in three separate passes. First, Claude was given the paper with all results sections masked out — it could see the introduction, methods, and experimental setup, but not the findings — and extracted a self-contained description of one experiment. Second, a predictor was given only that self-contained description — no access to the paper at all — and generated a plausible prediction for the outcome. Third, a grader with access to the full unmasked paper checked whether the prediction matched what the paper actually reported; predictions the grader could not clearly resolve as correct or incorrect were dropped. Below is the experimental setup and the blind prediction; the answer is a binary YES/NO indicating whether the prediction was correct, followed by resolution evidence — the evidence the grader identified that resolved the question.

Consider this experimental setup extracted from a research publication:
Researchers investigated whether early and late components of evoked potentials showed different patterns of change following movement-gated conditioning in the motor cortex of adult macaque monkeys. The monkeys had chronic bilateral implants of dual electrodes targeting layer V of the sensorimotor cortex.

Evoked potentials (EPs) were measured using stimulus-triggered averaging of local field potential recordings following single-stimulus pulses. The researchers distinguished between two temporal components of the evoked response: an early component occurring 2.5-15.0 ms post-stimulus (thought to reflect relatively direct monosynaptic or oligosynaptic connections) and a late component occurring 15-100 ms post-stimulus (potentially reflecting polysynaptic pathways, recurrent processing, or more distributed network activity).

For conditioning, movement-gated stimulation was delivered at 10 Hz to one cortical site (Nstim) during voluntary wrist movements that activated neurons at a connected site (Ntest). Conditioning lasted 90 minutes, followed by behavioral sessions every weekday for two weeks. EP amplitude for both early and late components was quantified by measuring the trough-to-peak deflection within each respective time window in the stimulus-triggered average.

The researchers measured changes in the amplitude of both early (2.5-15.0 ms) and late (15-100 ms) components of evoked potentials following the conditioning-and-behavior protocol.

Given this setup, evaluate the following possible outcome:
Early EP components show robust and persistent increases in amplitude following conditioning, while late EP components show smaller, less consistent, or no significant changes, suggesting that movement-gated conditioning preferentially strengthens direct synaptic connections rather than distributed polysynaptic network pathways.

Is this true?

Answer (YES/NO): NO